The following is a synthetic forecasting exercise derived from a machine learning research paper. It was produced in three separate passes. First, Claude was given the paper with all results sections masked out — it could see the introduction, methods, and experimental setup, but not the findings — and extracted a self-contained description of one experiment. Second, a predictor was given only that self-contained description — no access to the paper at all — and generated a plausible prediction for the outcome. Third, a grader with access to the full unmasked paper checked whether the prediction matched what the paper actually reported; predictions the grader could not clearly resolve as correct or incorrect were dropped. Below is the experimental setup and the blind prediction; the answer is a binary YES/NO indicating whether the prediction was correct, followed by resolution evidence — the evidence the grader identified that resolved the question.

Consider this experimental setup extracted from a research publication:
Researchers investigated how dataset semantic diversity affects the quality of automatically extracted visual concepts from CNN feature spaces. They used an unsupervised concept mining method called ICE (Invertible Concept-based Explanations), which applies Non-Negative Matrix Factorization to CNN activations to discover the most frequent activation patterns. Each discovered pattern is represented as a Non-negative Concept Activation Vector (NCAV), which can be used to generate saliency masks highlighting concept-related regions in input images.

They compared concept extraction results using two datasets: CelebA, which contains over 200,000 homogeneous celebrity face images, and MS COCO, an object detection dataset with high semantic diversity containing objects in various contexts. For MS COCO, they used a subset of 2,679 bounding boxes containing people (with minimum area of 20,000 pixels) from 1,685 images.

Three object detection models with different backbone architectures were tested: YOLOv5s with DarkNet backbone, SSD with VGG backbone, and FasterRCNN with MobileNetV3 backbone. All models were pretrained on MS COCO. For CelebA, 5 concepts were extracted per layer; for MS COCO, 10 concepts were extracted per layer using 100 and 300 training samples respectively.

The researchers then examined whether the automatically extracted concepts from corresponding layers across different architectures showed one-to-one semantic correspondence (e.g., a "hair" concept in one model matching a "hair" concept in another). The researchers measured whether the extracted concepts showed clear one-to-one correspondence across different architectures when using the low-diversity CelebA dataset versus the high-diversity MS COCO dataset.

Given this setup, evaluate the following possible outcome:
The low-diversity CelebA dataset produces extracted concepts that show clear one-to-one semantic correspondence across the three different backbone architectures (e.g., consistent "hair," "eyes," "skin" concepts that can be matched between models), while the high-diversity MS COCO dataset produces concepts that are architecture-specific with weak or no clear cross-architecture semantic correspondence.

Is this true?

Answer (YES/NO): YES